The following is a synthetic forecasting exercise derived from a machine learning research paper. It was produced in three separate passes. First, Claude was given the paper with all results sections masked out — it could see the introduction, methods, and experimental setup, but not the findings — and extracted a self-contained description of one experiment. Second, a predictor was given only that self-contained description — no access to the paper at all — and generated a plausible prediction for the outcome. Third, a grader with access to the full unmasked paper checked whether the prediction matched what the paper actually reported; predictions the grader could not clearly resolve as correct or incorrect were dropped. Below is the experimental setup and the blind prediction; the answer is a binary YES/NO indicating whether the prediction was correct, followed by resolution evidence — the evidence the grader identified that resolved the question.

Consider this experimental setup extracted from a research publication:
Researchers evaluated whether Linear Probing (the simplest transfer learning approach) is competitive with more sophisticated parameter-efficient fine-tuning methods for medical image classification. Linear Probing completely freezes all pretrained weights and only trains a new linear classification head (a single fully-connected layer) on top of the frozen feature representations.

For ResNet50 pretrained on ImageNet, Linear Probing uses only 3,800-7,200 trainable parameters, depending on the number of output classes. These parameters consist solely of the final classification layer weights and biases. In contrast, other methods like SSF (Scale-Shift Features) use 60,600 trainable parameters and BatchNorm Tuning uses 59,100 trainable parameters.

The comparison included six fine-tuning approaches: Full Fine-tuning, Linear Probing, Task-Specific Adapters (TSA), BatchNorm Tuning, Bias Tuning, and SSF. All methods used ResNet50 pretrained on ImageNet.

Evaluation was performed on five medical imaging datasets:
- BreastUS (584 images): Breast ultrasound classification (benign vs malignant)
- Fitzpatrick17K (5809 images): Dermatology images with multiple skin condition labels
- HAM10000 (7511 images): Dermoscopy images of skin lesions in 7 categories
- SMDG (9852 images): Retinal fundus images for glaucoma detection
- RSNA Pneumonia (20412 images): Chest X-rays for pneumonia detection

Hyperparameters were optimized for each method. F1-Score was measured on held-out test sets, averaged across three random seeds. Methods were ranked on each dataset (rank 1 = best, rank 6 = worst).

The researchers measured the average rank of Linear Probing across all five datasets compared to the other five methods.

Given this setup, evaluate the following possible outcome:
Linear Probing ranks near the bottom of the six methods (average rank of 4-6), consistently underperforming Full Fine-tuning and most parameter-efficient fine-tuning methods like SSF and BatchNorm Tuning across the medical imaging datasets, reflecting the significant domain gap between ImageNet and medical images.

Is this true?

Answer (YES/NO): YES